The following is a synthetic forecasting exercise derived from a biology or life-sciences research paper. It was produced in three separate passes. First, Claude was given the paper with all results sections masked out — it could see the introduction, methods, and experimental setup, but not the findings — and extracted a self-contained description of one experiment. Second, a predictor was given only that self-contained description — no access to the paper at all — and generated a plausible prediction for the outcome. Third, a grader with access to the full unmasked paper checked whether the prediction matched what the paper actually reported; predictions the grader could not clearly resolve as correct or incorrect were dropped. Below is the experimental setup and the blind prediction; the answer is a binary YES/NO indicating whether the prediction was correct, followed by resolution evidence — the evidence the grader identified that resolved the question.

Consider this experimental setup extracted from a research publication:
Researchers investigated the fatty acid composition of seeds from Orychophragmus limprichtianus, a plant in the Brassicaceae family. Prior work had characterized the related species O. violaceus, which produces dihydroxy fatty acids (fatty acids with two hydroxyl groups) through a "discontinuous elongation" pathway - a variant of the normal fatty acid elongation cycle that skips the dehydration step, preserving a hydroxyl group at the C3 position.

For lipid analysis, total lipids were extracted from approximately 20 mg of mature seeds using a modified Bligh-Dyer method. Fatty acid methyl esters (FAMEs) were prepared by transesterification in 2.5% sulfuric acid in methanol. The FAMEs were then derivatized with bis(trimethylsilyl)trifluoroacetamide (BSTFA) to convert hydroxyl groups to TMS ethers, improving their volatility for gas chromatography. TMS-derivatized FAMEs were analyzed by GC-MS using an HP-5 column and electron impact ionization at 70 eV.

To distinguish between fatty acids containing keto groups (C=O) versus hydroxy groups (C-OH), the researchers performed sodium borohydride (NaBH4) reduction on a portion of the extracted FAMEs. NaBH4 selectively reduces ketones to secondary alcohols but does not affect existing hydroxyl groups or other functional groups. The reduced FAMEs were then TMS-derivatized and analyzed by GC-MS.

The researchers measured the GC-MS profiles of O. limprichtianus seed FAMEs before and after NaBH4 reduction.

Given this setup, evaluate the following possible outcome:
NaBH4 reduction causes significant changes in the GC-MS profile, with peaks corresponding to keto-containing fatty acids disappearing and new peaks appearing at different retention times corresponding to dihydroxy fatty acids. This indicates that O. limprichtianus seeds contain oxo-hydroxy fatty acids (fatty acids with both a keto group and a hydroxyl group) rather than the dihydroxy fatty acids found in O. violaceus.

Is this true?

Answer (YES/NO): YES